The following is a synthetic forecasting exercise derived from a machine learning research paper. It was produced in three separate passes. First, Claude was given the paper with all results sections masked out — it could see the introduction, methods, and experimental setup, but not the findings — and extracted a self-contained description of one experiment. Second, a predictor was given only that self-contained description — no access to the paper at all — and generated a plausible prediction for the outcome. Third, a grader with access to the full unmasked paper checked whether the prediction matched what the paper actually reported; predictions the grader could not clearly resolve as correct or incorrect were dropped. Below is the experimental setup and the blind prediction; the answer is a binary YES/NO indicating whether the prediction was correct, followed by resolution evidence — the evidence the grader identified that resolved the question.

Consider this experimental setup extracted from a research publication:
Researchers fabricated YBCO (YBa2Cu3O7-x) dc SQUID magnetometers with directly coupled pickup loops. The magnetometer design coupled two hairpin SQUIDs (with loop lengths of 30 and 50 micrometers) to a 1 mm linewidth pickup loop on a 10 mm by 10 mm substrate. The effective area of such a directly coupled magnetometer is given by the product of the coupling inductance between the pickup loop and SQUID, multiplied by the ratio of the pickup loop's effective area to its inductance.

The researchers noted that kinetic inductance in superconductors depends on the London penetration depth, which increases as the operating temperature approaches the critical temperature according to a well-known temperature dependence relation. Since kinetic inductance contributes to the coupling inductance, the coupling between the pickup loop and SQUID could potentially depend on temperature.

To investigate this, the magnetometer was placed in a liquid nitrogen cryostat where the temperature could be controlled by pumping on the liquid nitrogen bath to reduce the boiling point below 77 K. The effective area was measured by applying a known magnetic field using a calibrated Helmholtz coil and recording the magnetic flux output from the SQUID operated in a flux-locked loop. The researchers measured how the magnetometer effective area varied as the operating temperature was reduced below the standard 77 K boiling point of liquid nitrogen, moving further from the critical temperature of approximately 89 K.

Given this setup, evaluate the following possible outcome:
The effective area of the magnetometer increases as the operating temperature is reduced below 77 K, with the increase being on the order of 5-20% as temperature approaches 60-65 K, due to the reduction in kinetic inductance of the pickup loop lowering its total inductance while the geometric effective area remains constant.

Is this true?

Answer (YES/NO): NO